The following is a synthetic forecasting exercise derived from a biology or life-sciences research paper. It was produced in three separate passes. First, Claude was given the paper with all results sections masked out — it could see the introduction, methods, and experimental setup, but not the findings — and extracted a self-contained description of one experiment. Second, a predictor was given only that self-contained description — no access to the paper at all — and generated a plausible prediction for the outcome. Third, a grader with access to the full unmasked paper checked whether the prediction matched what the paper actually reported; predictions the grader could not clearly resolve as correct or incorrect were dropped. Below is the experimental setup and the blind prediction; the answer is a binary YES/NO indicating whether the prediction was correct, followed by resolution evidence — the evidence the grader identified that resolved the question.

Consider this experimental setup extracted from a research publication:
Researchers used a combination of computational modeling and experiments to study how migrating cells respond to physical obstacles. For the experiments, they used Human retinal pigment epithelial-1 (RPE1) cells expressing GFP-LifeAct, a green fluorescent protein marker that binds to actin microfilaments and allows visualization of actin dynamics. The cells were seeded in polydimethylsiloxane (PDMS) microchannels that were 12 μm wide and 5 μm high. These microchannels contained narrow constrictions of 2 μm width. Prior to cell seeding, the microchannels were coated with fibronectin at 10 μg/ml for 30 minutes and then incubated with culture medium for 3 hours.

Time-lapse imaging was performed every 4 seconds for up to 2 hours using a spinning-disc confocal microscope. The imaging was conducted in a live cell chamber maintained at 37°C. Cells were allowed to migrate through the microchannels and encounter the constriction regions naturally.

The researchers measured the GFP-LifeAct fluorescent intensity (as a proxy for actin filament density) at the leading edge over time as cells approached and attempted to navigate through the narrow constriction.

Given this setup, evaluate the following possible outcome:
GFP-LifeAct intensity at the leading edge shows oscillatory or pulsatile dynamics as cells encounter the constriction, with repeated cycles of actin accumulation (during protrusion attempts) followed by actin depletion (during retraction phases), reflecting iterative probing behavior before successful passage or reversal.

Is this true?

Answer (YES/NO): NO